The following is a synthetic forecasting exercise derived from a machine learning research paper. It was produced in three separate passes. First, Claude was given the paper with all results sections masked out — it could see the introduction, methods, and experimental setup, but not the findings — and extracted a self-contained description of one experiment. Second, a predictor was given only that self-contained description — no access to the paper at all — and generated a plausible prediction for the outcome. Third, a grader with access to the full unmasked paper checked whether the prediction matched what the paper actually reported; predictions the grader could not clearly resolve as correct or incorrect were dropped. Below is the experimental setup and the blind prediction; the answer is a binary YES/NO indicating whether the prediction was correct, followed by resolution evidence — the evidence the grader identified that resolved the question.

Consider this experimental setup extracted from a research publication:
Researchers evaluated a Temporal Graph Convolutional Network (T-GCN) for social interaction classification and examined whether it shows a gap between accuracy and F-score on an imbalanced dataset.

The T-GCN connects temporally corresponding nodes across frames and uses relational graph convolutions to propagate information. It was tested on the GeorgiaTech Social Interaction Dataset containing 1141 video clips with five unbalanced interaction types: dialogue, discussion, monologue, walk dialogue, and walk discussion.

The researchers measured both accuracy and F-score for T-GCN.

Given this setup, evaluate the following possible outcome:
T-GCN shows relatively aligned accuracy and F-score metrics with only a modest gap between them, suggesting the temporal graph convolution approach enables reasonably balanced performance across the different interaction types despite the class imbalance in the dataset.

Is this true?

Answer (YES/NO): YES